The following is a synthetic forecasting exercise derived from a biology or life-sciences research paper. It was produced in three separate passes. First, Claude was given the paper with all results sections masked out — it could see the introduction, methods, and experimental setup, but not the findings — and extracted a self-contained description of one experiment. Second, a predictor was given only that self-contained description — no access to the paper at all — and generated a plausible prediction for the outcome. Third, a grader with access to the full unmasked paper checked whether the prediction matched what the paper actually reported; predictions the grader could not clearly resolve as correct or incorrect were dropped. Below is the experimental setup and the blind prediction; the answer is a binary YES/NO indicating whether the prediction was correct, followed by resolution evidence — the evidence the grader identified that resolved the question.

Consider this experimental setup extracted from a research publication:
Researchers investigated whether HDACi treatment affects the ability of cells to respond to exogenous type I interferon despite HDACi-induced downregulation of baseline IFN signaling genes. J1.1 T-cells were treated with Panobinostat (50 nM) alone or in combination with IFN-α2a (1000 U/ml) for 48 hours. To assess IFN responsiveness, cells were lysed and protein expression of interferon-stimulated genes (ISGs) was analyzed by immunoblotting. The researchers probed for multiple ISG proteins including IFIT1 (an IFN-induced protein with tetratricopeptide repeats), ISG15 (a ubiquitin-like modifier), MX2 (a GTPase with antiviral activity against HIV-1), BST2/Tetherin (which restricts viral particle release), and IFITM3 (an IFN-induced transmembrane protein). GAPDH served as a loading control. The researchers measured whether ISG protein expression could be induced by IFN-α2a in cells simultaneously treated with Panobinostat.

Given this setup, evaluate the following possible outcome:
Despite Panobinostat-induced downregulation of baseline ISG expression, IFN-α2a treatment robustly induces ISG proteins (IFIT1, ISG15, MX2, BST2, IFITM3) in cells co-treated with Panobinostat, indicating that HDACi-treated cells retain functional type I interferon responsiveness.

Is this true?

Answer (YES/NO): NO